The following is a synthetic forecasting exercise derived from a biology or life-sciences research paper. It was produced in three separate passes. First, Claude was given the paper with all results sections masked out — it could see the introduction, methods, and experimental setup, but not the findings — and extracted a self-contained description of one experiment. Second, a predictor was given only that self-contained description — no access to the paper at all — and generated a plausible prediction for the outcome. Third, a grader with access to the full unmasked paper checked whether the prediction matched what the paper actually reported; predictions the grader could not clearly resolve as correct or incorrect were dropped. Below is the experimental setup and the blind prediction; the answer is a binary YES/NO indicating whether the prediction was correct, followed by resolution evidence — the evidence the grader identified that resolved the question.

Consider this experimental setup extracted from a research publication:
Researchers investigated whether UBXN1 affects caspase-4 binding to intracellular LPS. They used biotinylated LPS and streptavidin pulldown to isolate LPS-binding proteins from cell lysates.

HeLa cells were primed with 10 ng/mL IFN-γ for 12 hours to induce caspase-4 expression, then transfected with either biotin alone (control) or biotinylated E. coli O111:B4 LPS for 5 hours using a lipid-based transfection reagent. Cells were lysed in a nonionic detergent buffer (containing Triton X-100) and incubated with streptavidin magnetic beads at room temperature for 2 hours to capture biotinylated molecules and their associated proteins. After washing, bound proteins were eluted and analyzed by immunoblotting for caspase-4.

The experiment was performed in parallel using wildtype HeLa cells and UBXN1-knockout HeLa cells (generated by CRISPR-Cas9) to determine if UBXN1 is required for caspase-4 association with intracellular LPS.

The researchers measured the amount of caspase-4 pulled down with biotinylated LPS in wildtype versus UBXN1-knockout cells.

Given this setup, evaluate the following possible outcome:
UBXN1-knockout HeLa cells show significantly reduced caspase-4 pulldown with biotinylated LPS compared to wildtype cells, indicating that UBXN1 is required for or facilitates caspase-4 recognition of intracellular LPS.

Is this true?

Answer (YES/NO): YES